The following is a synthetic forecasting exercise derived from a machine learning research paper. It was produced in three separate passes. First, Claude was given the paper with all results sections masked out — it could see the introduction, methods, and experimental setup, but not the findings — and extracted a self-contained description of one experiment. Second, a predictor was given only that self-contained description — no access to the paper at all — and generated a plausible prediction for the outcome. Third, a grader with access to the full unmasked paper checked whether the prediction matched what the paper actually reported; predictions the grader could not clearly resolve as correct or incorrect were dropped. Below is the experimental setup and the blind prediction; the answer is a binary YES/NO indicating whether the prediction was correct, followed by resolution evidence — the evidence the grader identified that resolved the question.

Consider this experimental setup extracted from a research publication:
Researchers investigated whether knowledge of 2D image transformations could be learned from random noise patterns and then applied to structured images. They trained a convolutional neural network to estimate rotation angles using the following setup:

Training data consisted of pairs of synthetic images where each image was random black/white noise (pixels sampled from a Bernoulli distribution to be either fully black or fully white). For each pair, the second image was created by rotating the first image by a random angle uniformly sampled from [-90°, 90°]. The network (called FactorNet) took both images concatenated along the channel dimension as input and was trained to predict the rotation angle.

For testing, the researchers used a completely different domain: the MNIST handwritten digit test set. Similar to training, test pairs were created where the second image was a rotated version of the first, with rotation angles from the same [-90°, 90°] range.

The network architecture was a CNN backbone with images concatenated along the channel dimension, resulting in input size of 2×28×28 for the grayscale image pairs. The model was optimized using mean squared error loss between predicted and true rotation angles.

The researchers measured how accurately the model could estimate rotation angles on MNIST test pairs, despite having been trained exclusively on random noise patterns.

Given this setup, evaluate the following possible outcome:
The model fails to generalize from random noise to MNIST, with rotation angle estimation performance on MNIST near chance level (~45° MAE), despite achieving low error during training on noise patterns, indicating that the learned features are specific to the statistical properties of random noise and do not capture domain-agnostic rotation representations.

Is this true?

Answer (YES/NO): NO